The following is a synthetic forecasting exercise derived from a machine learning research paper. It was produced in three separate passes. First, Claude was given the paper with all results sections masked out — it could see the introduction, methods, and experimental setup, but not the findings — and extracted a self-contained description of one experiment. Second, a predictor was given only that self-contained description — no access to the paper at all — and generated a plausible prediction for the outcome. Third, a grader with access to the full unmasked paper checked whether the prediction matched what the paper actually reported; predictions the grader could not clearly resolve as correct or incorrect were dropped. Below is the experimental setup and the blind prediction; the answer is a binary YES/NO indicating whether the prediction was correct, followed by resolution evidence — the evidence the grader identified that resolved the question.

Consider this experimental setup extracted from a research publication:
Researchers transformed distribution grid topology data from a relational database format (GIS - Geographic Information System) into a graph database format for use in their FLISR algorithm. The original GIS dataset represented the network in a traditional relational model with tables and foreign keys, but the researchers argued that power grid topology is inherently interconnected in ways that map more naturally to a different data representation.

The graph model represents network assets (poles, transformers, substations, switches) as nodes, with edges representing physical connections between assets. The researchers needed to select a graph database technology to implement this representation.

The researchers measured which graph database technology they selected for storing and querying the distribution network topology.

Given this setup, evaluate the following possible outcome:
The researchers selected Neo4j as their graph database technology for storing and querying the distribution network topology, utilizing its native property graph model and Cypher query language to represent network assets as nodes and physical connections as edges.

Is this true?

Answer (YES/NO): YES